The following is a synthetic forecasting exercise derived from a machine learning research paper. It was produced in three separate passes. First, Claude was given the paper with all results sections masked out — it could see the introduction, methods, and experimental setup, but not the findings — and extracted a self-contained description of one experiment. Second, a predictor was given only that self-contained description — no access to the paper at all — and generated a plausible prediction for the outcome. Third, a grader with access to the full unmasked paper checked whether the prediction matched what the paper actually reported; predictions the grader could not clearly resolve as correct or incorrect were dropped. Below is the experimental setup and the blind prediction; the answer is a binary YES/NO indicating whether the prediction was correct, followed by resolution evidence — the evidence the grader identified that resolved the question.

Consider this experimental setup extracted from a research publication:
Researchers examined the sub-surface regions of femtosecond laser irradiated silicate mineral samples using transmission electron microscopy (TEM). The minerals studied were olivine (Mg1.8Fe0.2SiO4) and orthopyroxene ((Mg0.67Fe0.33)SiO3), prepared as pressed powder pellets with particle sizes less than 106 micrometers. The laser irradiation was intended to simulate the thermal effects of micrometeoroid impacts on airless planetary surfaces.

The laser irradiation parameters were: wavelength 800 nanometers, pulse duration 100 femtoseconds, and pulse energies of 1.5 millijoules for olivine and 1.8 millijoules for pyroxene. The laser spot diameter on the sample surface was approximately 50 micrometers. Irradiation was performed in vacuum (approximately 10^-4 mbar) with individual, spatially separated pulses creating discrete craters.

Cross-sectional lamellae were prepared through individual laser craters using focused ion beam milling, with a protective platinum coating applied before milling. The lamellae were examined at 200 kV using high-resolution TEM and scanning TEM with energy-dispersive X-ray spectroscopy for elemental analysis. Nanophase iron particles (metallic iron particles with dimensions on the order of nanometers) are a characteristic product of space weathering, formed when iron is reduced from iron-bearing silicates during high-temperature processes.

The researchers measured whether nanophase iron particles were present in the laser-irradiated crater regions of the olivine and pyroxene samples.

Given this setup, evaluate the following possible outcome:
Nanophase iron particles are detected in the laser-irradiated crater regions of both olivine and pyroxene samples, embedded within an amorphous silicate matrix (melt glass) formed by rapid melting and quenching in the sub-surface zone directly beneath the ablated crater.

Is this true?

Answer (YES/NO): NO